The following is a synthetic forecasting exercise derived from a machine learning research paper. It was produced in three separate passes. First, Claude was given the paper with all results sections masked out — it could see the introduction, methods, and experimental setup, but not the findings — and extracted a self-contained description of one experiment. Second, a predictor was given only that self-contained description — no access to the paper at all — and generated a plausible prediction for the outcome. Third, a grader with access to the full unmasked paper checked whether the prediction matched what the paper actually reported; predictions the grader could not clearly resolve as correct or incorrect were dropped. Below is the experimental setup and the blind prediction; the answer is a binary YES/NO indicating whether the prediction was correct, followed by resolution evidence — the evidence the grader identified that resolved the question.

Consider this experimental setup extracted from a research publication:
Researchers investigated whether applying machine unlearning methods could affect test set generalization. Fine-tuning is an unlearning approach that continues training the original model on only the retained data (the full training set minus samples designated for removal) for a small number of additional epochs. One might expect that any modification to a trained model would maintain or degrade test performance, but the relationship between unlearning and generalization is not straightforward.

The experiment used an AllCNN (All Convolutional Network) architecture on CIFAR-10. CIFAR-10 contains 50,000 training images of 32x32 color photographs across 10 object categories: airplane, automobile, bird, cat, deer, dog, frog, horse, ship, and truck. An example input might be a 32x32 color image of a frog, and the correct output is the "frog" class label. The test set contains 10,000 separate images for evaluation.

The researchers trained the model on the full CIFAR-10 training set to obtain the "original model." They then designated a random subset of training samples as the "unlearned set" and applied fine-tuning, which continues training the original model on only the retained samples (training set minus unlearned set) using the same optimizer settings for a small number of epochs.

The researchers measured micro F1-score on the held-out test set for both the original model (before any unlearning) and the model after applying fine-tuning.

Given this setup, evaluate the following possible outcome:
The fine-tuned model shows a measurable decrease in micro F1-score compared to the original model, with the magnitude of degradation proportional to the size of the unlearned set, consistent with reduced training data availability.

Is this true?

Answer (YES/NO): NO